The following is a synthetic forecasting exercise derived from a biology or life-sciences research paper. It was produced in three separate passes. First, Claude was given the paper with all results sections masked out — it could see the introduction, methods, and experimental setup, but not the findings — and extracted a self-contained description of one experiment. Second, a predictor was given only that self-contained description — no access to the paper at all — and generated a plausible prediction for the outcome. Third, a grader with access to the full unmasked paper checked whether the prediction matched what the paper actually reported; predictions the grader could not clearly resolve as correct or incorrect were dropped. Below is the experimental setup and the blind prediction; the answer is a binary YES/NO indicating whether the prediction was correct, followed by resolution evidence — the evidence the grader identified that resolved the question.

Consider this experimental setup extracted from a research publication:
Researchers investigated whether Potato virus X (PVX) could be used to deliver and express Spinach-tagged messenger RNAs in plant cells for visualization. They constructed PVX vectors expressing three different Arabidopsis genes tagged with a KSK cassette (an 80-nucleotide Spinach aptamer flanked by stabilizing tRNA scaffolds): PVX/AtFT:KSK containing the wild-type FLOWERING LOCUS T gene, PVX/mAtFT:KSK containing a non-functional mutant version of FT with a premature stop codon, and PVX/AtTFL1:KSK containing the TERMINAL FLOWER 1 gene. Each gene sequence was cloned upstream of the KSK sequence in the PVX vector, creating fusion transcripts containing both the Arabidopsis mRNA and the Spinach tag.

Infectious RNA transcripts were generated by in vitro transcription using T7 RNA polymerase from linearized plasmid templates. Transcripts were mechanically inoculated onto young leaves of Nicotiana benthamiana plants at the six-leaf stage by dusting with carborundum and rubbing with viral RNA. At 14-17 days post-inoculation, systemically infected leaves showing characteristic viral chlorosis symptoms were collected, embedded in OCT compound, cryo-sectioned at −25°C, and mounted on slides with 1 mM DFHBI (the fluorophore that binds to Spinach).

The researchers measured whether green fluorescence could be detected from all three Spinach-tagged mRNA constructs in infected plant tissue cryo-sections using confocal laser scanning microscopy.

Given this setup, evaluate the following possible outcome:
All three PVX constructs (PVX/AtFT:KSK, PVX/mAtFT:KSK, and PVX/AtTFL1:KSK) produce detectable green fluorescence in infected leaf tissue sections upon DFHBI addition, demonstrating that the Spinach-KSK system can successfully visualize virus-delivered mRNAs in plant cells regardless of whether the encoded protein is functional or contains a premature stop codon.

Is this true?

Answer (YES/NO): NO